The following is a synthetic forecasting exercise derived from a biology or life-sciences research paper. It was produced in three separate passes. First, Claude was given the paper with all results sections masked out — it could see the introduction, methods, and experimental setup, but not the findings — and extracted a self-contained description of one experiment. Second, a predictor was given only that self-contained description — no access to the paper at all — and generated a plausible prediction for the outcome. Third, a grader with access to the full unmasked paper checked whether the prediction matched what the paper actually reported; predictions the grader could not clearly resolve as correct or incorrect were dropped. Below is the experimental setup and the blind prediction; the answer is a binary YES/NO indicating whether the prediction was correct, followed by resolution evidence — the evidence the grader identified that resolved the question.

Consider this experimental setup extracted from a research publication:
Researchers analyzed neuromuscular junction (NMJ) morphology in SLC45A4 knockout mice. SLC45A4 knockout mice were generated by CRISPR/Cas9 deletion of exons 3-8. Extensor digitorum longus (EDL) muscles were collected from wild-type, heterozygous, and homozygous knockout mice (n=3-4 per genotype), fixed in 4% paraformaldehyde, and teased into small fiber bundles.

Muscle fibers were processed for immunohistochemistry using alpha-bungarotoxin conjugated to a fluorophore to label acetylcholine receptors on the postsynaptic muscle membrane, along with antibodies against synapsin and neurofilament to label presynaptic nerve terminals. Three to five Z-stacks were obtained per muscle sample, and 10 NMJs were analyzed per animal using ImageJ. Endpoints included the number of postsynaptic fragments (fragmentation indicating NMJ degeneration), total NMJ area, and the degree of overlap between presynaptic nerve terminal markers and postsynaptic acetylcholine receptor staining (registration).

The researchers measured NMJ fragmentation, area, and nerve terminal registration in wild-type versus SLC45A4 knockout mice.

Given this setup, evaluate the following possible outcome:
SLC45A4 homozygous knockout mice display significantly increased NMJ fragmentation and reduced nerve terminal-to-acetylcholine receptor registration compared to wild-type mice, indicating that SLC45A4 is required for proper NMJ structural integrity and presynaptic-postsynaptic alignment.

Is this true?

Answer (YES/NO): NO